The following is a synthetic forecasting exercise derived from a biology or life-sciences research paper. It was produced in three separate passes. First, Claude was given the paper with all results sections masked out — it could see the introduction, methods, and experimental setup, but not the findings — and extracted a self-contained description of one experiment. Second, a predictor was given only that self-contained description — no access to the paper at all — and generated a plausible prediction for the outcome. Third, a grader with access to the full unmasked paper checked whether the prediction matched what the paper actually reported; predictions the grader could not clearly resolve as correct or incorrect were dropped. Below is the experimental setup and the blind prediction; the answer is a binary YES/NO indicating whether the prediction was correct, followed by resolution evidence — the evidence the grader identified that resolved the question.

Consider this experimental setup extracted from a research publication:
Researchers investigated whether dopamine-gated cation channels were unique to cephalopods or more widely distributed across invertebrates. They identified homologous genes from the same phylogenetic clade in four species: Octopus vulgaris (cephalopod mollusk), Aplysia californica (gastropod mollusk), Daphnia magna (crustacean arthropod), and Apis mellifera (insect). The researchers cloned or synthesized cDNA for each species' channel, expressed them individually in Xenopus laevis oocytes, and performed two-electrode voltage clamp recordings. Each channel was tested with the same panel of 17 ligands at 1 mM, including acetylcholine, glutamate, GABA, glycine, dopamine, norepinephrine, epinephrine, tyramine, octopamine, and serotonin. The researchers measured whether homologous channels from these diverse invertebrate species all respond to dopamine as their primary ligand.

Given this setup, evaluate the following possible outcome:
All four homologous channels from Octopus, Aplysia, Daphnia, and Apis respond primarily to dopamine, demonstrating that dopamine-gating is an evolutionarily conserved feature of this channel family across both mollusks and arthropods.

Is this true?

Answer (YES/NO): YES